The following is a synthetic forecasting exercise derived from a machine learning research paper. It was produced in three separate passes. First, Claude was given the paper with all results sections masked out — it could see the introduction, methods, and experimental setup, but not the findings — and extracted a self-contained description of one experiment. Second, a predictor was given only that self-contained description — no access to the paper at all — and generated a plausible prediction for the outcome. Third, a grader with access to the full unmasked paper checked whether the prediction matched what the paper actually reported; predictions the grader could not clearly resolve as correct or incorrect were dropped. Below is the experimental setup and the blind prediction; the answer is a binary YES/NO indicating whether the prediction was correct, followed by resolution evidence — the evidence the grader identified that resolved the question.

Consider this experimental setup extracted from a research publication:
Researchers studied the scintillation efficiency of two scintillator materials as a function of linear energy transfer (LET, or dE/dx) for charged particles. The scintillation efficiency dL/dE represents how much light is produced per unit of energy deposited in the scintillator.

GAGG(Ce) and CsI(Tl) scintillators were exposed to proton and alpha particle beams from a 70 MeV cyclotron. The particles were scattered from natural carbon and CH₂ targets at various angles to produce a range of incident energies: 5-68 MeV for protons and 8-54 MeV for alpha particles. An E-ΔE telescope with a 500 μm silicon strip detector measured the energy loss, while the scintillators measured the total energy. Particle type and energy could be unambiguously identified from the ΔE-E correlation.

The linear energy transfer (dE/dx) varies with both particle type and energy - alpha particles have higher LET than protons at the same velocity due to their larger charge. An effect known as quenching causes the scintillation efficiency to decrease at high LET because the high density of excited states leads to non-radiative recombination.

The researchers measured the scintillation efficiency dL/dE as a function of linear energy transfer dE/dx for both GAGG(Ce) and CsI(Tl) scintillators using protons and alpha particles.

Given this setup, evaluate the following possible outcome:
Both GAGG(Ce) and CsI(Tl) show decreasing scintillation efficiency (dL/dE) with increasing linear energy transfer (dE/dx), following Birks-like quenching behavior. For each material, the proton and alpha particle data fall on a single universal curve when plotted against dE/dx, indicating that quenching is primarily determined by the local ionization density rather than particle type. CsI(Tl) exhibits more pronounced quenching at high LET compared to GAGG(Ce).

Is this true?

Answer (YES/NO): NO